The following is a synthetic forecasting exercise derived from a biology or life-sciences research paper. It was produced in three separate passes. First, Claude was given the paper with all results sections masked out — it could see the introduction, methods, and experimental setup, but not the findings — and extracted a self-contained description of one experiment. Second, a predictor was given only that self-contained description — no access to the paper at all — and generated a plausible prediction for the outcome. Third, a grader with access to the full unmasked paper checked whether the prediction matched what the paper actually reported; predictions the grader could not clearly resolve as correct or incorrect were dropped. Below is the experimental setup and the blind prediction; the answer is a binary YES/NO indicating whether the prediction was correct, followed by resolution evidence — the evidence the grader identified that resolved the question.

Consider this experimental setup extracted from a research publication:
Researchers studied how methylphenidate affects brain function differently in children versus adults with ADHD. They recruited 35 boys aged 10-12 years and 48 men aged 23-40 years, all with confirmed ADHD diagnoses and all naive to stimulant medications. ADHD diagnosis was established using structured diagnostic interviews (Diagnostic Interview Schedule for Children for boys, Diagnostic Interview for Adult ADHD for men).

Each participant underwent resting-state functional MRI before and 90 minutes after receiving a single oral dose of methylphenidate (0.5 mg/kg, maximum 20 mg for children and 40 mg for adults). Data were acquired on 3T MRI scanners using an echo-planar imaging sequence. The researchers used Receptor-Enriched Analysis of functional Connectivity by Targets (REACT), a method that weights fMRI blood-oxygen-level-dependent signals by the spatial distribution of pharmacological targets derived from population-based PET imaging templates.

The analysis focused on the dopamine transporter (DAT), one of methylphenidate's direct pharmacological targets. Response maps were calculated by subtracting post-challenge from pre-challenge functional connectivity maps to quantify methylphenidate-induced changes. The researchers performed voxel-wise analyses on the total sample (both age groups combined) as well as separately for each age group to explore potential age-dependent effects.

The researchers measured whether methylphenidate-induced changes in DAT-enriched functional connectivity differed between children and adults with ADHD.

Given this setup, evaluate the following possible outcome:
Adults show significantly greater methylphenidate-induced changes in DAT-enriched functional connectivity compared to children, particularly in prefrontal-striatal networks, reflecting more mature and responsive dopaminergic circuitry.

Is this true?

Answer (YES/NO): NO